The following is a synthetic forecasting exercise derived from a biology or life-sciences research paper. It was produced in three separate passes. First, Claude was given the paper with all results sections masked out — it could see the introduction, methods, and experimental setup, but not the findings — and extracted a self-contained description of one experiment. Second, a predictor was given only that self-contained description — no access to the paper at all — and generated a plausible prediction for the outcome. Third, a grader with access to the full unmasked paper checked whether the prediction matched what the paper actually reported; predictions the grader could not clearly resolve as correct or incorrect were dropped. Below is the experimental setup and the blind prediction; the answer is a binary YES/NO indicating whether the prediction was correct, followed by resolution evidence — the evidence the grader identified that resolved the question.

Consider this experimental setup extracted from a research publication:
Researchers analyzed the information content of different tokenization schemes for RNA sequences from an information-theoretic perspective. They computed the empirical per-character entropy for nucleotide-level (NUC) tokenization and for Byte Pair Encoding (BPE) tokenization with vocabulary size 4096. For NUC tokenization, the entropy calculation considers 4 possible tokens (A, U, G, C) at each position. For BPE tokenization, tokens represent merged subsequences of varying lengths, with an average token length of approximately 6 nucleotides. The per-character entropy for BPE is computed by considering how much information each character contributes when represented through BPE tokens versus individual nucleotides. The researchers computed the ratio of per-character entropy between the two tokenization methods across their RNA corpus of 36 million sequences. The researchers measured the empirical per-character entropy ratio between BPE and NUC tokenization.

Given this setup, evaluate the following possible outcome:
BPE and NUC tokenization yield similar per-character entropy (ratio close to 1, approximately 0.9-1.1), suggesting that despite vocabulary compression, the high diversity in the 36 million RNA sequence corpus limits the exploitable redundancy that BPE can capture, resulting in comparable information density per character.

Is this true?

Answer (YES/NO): NO